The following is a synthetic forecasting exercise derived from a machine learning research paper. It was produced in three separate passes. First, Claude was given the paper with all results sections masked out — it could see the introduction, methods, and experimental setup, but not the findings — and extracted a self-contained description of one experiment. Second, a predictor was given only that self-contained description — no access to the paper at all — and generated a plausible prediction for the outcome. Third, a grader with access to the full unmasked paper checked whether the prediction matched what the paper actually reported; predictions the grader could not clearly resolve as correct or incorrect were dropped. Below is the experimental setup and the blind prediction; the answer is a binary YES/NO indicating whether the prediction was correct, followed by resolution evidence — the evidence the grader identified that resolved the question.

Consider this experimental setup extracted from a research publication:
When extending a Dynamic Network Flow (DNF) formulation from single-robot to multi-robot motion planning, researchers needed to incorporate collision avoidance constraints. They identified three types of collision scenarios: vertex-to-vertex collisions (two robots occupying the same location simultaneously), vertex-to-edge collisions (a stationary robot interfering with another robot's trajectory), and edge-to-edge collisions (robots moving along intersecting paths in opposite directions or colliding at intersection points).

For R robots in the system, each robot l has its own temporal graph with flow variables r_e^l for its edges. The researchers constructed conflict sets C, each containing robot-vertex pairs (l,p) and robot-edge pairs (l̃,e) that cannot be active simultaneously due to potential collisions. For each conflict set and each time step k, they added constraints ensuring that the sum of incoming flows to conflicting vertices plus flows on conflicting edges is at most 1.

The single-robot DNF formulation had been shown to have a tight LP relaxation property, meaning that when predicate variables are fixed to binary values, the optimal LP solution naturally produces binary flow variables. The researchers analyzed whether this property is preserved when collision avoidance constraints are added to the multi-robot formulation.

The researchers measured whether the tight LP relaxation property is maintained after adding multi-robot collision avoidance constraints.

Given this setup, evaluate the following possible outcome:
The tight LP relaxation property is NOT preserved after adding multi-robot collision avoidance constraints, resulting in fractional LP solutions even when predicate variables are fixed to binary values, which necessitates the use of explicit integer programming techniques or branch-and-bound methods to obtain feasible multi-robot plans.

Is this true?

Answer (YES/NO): YES